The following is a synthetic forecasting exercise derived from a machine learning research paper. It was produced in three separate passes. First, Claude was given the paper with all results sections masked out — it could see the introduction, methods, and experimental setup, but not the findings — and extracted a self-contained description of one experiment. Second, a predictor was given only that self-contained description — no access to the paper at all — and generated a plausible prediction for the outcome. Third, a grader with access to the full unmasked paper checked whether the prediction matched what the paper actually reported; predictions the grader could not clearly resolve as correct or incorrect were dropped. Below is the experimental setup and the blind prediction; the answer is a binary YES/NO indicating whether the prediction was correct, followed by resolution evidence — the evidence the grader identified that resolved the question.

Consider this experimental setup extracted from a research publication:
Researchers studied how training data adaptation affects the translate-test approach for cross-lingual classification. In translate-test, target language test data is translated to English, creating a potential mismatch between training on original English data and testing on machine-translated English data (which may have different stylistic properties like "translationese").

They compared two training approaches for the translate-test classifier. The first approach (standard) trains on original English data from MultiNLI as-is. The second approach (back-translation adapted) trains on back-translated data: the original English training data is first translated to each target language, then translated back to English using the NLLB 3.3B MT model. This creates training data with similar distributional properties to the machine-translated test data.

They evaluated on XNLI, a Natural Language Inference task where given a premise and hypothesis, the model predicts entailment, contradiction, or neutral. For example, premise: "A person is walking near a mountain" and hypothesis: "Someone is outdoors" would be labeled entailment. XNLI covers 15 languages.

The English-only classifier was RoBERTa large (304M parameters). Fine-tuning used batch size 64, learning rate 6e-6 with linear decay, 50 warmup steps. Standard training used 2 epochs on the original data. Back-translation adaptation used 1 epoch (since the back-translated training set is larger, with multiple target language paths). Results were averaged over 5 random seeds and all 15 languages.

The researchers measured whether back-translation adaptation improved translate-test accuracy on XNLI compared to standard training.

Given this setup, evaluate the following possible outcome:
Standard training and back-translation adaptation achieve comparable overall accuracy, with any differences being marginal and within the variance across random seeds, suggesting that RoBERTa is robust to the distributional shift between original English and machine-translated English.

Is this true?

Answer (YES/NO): NO